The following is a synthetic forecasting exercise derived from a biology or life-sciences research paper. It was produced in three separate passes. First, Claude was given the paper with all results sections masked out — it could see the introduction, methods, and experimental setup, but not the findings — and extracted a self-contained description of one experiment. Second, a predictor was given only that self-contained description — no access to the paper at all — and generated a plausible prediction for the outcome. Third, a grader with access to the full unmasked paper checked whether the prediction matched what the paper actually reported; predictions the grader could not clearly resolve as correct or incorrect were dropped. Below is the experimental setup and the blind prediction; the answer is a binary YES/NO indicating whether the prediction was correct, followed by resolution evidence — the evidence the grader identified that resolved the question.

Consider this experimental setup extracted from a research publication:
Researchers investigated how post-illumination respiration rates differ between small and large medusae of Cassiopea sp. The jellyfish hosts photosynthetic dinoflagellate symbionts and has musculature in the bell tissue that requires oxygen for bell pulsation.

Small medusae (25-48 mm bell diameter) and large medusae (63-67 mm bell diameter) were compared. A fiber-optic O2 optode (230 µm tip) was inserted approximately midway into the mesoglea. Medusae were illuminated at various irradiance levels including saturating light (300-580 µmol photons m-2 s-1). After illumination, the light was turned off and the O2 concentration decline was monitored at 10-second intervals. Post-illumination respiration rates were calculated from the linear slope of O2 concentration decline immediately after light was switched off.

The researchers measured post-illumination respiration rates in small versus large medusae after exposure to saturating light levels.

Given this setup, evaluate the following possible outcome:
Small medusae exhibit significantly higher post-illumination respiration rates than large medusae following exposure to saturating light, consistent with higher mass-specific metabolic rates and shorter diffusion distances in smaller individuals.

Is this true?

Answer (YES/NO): YES